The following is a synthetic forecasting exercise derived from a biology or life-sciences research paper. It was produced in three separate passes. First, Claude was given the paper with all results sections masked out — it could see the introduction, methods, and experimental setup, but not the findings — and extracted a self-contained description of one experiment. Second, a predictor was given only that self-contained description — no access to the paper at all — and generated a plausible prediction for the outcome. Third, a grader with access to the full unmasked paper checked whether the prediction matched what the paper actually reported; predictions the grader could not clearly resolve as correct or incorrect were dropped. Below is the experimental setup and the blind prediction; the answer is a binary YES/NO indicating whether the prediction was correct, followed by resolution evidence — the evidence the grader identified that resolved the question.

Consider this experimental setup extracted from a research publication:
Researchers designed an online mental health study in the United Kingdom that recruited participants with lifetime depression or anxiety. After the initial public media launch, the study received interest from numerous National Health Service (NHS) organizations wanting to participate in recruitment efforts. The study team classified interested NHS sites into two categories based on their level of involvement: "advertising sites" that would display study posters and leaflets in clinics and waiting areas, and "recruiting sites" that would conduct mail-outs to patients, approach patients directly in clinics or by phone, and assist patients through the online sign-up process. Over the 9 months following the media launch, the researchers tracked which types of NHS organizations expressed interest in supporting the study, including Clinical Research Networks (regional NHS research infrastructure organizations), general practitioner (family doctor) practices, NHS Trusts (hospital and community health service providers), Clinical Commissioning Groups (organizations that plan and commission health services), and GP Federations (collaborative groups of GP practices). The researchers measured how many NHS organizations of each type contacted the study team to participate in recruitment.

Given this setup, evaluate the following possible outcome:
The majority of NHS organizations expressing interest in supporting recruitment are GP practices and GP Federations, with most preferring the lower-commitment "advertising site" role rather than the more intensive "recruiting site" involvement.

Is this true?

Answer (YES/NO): NO